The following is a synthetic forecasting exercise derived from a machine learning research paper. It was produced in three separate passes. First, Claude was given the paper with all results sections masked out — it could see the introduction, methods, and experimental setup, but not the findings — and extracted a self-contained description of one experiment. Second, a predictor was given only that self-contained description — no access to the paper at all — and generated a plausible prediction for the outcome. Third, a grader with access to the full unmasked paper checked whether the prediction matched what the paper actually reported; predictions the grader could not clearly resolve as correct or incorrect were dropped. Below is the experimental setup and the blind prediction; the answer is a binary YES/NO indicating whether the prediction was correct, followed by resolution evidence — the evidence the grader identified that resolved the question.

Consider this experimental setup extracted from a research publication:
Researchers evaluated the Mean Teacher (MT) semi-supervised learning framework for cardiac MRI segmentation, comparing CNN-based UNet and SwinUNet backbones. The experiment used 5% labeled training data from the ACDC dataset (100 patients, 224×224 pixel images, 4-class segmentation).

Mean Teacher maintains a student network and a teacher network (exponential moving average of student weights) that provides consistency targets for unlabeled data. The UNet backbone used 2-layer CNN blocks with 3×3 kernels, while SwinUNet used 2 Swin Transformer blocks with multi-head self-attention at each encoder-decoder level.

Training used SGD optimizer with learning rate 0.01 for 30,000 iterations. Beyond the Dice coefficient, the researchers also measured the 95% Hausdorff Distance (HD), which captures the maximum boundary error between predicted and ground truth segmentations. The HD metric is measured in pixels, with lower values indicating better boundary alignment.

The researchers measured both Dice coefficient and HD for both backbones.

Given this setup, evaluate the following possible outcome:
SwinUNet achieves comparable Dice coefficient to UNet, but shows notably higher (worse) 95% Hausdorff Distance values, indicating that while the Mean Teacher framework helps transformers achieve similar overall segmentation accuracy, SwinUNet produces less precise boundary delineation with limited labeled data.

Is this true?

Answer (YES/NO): NO